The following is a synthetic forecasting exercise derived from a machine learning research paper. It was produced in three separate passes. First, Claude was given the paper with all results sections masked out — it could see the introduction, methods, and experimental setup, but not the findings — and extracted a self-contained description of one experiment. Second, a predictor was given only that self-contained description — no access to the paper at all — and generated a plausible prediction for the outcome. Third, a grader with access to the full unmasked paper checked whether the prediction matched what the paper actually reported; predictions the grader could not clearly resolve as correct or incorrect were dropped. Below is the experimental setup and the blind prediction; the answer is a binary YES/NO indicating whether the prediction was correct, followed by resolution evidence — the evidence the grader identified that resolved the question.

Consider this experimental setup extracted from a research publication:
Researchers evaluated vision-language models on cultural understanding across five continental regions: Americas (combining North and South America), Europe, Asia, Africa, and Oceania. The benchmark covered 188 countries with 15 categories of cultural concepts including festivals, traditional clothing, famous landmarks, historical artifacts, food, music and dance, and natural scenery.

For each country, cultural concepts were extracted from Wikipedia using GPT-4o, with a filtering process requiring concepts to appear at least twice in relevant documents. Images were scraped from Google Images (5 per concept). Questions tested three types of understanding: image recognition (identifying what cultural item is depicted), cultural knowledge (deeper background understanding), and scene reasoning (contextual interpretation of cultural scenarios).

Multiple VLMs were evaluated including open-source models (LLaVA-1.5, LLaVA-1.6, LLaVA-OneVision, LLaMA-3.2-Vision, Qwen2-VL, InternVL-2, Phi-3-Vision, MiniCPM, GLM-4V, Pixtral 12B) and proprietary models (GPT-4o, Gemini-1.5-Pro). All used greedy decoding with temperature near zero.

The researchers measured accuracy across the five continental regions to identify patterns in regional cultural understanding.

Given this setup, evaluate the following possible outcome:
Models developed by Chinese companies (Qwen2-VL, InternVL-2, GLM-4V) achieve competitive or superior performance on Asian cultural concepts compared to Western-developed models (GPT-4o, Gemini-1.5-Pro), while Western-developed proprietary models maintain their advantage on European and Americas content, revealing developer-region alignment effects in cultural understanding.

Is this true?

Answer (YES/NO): NO